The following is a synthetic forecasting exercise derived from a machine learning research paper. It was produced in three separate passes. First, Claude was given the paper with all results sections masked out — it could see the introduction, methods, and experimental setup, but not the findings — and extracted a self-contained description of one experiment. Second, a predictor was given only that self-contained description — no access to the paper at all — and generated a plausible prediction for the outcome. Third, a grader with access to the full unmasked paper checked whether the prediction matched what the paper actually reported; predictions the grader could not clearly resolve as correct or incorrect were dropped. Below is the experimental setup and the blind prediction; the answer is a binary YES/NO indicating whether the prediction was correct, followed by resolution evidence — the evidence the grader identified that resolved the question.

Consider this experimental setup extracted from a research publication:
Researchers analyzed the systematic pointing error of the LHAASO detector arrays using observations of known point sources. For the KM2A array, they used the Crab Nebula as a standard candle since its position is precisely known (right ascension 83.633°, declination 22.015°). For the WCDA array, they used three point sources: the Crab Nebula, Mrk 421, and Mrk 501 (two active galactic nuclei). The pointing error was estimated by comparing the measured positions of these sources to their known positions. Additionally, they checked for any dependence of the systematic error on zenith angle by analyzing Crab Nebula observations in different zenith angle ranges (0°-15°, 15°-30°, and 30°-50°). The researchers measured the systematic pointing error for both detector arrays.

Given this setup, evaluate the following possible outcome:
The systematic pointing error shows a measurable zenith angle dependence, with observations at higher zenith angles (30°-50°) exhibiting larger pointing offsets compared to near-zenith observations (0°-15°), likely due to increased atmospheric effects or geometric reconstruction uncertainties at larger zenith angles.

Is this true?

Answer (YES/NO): NO